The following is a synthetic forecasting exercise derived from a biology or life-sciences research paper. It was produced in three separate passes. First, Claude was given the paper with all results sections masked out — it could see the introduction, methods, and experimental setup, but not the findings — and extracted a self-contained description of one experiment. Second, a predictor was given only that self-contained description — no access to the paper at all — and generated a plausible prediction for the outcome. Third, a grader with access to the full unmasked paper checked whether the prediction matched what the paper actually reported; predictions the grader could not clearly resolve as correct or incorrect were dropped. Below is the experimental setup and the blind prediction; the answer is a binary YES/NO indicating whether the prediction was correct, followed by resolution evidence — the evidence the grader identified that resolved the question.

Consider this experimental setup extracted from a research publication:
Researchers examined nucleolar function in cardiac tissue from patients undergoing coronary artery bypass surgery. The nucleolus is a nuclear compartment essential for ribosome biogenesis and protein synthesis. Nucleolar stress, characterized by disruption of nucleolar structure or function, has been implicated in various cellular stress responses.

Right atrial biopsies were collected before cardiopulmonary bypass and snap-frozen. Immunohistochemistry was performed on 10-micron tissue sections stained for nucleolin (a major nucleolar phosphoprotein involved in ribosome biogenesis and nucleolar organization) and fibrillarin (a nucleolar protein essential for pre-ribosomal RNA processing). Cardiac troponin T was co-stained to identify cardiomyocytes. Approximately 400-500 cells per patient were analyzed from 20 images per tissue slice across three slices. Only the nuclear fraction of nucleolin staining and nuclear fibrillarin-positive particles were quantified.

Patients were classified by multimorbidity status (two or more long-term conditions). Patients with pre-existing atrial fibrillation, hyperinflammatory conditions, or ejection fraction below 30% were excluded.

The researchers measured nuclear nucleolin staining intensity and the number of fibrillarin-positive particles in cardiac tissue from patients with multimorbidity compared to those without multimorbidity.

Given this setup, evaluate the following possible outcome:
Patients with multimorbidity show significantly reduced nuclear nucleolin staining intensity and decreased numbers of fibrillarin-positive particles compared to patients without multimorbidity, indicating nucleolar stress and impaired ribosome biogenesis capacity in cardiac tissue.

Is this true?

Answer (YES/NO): NO